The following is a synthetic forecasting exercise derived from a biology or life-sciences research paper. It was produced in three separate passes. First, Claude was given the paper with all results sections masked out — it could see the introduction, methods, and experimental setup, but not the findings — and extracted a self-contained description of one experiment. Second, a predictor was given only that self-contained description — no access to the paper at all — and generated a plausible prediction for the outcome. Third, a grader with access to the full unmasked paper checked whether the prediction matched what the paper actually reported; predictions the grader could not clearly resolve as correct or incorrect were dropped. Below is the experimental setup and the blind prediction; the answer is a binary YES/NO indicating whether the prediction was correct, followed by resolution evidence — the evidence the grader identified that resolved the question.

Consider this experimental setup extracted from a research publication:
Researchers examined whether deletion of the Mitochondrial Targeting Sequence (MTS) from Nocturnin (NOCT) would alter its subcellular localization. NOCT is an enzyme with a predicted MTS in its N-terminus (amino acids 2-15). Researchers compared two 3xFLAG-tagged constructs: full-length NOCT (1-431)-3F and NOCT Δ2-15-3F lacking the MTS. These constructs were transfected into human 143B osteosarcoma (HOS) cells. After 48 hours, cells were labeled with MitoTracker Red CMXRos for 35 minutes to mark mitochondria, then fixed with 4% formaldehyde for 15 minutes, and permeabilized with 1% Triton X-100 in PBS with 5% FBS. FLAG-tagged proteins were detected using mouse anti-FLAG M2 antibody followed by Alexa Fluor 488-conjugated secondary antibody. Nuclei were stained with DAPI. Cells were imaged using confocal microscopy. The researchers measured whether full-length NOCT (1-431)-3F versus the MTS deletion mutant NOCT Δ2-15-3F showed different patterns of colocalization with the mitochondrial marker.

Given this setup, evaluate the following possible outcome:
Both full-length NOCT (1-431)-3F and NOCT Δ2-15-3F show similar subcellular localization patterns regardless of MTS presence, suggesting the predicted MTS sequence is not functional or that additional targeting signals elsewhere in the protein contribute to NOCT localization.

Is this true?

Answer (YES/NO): NO